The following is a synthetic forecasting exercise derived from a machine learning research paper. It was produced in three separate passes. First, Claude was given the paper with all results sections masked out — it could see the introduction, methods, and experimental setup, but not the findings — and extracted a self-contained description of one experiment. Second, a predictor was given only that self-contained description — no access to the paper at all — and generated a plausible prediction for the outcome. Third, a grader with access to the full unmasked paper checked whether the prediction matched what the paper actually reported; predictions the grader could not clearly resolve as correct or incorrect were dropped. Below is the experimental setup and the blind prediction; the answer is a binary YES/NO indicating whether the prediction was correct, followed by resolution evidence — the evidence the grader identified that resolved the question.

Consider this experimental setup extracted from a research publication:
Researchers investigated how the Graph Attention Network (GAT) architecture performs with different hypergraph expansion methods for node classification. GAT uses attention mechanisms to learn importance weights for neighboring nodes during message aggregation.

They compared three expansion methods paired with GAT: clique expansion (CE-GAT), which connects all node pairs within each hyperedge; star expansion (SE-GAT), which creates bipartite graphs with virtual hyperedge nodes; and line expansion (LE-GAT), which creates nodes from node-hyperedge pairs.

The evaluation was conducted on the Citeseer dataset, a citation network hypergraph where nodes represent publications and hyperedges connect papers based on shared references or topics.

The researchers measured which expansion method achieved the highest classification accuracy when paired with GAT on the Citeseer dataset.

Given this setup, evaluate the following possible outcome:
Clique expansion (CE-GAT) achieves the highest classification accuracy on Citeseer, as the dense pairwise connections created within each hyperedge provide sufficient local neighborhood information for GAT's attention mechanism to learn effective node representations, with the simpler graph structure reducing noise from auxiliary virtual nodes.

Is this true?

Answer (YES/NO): NO